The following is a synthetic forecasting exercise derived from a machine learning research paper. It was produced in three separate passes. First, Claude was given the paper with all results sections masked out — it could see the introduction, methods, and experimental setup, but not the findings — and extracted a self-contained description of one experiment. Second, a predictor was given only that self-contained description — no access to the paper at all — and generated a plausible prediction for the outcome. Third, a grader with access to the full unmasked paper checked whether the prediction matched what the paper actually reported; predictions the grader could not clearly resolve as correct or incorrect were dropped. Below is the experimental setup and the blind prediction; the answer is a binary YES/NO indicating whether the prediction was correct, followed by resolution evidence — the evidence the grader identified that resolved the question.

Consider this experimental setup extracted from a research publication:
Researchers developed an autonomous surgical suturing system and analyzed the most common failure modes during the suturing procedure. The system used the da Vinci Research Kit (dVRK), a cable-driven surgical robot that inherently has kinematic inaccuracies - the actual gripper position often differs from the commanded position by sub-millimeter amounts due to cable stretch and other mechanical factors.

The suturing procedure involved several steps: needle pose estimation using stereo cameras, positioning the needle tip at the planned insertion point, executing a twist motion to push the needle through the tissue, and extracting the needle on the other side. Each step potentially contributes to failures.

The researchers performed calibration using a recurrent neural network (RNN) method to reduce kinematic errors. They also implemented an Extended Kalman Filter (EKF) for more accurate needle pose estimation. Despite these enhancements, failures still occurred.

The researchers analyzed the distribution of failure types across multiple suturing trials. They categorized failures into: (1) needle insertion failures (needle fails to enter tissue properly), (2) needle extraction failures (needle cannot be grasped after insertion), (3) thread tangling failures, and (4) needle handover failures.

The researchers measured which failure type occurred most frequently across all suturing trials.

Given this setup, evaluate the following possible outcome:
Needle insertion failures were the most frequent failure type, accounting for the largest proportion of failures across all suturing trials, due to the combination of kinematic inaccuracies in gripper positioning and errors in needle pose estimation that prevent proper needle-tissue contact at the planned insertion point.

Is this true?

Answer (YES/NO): NO